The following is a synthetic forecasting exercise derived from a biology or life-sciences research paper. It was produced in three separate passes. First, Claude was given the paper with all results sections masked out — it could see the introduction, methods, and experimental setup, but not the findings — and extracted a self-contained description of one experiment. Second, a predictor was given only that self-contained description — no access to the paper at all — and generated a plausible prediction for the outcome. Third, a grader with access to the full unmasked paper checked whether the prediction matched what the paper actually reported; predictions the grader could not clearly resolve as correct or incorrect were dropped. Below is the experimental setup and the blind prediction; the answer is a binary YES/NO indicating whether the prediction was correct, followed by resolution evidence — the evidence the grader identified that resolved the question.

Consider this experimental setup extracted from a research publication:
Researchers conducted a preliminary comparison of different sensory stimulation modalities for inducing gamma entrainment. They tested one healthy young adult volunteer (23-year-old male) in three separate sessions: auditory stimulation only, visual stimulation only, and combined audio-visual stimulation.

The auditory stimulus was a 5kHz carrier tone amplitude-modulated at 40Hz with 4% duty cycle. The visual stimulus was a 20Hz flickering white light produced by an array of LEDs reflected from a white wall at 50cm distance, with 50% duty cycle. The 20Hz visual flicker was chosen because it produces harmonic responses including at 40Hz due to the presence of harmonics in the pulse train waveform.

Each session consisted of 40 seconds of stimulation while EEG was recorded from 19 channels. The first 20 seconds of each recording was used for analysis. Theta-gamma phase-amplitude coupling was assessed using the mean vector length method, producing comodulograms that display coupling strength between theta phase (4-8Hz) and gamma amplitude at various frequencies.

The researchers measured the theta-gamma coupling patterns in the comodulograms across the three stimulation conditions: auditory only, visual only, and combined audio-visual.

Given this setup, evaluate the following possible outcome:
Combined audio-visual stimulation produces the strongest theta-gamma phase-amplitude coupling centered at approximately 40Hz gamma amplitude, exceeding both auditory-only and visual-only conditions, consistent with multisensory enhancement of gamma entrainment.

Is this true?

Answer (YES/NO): YES